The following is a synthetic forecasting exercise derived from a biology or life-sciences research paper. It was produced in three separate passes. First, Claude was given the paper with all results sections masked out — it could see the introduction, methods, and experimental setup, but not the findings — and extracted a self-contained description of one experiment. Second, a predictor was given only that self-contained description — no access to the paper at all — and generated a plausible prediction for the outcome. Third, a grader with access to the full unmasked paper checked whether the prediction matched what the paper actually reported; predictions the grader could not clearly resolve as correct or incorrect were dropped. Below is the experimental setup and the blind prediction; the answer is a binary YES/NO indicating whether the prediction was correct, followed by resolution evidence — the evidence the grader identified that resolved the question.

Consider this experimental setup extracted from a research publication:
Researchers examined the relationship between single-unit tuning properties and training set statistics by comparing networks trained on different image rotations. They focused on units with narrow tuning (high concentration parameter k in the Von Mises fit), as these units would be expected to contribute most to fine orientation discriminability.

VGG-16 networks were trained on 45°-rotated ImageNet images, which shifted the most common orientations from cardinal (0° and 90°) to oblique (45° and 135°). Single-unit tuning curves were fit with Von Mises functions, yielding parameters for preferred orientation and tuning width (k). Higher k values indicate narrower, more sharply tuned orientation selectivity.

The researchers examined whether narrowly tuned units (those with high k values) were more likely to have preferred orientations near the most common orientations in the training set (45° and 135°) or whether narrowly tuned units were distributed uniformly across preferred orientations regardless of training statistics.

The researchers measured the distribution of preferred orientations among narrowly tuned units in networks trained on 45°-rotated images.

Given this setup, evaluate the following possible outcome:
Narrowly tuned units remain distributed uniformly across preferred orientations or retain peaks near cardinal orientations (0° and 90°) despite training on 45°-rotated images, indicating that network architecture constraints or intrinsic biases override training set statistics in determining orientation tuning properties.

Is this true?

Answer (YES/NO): NO